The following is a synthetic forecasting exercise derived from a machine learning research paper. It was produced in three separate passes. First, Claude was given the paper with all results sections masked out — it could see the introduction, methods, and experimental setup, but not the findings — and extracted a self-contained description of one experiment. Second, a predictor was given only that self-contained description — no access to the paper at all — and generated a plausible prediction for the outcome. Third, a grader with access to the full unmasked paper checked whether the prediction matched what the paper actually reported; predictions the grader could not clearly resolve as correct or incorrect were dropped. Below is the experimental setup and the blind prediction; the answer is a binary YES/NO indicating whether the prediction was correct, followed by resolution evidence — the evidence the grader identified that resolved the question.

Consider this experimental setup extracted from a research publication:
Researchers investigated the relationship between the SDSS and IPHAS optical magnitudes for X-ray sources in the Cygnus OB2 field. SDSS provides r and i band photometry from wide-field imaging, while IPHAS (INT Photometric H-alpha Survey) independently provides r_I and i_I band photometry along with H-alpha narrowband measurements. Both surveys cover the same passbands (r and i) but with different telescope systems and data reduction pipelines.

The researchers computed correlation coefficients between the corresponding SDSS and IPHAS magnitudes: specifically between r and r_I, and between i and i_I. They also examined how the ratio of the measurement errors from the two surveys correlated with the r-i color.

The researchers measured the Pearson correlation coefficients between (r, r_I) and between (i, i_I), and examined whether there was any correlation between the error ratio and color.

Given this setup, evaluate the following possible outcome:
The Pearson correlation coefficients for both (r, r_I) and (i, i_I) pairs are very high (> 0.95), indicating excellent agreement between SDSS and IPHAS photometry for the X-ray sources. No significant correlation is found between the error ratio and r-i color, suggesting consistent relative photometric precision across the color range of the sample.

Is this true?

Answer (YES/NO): NO